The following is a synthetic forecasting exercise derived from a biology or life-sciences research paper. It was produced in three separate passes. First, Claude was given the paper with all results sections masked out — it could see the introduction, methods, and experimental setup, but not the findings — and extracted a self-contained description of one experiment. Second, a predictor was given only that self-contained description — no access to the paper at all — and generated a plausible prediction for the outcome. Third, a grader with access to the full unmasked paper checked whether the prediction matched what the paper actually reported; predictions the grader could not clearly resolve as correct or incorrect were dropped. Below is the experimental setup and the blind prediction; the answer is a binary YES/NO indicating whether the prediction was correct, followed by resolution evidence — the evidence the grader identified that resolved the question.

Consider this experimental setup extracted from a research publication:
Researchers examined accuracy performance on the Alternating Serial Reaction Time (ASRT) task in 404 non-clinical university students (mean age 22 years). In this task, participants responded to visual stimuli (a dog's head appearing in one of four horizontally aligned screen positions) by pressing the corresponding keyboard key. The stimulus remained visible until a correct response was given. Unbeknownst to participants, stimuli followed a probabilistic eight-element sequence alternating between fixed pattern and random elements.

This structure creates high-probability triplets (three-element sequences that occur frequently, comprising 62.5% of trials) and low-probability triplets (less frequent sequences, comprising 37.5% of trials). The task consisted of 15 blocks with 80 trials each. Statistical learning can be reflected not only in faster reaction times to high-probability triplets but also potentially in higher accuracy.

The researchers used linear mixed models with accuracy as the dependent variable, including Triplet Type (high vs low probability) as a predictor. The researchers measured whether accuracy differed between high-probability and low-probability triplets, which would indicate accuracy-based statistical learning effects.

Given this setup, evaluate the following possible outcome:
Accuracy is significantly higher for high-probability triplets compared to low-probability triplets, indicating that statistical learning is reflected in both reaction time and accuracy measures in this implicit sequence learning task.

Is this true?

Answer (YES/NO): YES